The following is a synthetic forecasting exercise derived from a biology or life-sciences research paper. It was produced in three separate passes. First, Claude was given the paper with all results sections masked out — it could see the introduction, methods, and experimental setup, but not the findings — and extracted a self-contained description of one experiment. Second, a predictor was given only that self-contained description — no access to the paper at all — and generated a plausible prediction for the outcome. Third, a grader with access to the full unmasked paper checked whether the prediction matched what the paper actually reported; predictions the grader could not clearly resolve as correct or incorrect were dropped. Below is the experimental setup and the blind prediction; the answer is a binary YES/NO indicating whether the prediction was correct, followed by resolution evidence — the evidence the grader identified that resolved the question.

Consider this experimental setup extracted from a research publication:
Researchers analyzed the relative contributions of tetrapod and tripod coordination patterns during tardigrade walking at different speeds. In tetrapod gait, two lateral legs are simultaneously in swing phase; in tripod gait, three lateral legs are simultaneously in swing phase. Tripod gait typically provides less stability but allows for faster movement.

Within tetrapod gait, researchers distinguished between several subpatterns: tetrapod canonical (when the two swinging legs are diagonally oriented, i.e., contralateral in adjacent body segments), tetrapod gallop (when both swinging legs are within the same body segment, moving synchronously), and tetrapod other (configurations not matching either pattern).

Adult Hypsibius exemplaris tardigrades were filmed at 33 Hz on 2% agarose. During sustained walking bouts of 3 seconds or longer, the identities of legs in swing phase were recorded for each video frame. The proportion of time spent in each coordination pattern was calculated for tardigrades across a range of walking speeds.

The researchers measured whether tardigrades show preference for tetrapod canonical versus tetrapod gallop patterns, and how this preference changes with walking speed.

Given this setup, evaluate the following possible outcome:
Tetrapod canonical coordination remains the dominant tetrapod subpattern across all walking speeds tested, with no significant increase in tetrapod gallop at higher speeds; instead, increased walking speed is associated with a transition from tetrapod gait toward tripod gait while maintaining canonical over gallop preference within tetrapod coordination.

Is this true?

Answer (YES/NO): NO